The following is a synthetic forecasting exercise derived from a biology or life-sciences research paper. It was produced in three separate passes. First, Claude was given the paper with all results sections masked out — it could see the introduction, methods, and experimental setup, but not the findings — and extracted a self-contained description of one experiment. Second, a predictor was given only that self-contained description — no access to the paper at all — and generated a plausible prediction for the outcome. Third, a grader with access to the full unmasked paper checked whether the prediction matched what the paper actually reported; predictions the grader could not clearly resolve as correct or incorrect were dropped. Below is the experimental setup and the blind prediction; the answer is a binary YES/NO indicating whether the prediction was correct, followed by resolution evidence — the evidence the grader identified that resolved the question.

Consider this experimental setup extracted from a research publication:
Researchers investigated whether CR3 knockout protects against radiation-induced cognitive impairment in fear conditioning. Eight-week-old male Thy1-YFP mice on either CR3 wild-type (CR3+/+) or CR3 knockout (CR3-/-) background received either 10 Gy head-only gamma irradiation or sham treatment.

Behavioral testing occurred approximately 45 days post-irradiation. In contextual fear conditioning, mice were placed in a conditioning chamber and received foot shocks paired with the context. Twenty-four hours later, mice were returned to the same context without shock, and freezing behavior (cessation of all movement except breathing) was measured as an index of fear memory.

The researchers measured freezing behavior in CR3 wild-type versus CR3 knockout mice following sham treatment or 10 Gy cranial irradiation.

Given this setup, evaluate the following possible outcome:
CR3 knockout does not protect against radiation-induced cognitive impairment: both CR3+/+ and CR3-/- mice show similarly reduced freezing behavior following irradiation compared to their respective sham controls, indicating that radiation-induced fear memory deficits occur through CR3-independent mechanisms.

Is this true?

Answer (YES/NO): NO